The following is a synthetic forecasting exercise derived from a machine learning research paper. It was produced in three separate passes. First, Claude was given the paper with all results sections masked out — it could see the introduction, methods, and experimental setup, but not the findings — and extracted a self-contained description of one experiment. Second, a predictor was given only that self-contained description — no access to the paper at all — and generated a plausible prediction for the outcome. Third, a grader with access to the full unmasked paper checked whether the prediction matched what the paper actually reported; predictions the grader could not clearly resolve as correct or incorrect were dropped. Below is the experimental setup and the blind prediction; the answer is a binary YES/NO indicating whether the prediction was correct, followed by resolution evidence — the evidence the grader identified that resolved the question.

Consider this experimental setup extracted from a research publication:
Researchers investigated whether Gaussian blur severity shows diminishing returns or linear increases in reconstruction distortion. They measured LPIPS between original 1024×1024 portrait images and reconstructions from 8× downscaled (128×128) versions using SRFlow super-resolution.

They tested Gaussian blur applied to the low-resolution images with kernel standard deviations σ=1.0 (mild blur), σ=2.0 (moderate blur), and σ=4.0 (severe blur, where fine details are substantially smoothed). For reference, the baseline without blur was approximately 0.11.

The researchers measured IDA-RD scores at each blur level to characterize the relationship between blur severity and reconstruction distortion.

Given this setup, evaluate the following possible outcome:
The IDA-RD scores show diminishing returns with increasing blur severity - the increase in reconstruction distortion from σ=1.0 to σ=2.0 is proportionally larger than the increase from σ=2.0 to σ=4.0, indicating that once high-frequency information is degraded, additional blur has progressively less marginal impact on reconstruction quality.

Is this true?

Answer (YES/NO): NO